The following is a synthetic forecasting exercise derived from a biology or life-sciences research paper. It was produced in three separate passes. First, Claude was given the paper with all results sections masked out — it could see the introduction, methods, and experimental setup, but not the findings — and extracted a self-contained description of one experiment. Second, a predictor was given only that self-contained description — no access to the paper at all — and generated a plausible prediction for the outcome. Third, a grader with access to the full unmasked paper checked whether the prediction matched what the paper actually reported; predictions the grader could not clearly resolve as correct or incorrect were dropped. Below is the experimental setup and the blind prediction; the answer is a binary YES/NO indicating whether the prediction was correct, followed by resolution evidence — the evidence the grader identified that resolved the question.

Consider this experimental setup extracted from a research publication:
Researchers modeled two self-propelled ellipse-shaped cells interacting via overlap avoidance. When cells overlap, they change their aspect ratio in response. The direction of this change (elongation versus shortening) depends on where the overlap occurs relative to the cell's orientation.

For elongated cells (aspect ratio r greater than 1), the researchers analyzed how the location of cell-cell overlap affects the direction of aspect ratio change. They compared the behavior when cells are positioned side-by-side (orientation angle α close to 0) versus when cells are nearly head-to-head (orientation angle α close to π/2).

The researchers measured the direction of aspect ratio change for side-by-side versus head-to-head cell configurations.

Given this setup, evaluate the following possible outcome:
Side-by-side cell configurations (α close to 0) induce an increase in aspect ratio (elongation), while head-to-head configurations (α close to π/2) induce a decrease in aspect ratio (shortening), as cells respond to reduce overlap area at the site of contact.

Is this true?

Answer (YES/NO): YES